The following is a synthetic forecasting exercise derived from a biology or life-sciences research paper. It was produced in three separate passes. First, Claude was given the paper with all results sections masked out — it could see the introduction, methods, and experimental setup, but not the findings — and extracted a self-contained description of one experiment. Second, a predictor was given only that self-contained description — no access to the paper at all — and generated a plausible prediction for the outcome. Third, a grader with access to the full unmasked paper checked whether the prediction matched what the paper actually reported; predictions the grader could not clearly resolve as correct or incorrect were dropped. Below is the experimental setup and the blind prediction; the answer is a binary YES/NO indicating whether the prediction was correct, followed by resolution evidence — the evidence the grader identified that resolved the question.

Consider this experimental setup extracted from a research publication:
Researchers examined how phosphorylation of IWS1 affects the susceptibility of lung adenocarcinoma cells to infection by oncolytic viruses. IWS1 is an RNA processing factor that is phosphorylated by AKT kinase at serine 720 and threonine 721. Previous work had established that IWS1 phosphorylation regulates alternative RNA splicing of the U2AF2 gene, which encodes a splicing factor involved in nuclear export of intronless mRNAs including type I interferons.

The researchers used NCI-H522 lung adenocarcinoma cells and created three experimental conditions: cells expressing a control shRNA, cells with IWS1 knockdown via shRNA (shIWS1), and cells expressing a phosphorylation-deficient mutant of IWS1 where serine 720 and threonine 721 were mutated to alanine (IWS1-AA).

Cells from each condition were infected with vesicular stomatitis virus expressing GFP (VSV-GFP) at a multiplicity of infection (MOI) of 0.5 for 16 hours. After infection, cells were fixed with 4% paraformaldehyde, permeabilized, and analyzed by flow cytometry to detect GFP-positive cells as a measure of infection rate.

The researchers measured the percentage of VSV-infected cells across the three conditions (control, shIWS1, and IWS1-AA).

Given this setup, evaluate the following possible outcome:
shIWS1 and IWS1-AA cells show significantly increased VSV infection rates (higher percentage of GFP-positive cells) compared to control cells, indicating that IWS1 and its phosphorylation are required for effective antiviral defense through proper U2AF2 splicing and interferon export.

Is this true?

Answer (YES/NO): YES